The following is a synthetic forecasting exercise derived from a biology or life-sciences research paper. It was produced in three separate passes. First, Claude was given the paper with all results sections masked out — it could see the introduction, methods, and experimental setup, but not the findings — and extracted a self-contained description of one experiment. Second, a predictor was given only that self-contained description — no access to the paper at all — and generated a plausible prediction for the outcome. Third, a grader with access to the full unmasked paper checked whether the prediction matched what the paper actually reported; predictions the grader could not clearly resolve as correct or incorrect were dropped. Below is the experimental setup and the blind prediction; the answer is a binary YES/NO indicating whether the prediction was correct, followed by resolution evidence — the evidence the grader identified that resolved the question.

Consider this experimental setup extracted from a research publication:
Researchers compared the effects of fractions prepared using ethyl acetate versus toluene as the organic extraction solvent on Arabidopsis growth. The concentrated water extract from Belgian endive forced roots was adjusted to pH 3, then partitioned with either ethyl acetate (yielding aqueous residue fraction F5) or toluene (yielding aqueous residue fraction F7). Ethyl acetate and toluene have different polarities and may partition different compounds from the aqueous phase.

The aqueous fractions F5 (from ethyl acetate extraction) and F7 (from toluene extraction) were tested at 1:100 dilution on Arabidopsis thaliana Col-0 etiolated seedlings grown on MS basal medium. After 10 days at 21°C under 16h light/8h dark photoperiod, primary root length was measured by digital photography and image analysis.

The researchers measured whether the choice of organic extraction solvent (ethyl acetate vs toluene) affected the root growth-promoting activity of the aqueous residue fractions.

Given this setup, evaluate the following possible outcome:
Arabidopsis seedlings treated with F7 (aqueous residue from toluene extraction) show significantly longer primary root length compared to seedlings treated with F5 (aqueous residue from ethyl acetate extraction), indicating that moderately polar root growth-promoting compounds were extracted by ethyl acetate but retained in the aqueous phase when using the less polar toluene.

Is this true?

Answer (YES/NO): NO